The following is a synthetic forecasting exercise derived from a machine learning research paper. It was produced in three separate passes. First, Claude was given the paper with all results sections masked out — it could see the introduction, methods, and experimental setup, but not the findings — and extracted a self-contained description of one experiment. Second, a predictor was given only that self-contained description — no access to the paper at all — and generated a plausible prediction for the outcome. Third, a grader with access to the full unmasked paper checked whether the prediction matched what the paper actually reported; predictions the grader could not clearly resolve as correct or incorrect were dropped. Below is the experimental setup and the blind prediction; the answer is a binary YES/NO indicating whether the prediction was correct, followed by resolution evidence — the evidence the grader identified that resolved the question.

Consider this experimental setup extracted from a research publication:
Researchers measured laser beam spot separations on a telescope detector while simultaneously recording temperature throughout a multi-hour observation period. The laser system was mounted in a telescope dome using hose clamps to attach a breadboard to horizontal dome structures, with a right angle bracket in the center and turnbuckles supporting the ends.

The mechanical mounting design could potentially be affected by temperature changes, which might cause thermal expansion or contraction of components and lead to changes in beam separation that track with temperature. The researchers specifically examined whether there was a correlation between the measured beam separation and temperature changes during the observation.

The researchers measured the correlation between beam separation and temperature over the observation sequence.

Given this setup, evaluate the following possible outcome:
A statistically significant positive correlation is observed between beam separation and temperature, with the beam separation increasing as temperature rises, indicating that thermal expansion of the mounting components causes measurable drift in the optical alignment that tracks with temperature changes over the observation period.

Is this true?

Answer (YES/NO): NO